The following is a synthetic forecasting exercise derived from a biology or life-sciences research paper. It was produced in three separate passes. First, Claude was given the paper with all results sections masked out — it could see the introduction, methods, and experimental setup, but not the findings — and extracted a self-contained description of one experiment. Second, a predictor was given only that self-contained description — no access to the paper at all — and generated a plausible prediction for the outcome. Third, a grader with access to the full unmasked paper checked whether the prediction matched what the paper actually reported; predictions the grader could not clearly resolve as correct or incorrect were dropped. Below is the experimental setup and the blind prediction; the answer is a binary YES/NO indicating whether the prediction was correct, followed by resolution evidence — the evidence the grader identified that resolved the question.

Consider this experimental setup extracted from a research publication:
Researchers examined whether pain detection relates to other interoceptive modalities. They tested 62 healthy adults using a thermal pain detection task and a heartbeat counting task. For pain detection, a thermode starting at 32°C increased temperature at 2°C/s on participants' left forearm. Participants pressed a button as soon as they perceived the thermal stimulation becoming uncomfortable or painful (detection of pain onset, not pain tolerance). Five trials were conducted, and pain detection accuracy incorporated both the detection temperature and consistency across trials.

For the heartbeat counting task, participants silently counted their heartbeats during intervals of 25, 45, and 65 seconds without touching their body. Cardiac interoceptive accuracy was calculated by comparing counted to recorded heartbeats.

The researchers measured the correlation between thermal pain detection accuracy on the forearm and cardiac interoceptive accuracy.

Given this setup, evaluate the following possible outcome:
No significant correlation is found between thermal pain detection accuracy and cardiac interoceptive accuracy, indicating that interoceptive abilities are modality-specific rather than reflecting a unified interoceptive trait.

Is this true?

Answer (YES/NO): YES